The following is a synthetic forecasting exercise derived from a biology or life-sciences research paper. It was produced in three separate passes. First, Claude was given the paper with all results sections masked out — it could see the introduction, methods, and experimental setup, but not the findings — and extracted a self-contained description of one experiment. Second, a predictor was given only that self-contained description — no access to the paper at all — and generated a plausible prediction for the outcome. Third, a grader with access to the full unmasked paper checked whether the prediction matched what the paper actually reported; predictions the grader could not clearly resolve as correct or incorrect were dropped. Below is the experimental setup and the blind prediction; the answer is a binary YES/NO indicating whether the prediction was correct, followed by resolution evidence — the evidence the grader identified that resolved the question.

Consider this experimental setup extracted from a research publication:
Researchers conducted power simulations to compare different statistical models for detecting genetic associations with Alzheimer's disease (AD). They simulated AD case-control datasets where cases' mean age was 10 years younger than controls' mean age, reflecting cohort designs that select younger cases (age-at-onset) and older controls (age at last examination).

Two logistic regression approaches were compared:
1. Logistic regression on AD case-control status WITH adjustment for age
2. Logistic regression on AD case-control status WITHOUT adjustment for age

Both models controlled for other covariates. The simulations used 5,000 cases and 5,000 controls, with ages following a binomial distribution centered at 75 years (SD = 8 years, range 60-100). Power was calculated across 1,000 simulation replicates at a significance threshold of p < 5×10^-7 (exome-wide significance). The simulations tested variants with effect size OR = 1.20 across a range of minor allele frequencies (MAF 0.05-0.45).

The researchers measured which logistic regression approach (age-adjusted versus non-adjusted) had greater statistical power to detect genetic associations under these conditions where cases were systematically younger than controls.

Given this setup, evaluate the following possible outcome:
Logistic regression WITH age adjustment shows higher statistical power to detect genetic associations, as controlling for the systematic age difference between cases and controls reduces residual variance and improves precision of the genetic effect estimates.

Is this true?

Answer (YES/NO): NO